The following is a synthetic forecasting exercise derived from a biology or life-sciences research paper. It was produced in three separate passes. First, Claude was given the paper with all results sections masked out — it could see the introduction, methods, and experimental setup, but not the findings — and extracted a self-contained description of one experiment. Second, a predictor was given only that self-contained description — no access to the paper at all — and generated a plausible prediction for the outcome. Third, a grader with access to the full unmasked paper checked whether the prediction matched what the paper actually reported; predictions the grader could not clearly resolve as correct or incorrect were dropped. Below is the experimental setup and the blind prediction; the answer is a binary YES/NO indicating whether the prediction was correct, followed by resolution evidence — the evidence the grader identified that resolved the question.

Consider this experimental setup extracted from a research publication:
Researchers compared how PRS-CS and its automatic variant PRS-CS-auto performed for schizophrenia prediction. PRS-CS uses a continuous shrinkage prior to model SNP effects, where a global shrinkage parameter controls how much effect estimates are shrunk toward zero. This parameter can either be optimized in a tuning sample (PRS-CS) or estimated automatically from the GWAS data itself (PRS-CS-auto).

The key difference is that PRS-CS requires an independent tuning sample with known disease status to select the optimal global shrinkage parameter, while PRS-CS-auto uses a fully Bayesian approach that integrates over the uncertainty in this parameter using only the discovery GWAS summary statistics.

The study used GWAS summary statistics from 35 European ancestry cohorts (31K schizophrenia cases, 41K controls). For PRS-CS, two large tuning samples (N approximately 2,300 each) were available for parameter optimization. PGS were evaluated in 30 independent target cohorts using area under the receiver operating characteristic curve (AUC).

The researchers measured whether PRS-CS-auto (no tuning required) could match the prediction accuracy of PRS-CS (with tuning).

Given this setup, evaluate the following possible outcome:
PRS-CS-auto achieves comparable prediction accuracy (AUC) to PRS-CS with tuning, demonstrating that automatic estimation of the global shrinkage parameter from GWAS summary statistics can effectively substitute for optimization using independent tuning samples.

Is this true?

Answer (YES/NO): NO